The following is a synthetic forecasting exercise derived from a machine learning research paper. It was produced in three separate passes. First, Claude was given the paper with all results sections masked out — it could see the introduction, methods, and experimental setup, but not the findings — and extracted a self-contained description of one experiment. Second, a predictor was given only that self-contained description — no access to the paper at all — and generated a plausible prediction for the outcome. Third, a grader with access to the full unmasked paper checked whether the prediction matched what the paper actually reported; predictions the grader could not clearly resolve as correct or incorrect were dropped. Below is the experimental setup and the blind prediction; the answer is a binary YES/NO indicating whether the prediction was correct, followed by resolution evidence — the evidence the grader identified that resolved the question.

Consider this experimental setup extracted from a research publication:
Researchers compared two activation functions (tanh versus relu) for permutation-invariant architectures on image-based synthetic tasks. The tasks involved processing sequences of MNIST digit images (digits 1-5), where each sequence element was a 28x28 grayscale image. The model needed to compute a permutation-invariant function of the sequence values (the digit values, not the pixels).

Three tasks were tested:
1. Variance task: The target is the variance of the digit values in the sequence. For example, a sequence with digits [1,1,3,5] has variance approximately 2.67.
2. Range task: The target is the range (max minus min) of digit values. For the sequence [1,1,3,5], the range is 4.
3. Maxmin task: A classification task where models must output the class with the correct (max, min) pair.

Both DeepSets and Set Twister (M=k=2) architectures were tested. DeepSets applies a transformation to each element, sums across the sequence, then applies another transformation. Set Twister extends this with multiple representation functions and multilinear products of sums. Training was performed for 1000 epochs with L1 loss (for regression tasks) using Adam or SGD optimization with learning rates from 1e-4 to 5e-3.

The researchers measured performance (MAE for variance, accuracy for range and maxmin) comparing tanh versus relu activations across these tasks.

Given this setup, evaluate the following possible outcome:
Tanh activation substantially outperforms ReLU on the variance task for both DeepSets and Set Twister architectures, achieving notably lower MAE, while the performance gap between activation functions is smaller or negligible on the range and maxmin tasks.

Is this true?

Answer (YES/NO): NO